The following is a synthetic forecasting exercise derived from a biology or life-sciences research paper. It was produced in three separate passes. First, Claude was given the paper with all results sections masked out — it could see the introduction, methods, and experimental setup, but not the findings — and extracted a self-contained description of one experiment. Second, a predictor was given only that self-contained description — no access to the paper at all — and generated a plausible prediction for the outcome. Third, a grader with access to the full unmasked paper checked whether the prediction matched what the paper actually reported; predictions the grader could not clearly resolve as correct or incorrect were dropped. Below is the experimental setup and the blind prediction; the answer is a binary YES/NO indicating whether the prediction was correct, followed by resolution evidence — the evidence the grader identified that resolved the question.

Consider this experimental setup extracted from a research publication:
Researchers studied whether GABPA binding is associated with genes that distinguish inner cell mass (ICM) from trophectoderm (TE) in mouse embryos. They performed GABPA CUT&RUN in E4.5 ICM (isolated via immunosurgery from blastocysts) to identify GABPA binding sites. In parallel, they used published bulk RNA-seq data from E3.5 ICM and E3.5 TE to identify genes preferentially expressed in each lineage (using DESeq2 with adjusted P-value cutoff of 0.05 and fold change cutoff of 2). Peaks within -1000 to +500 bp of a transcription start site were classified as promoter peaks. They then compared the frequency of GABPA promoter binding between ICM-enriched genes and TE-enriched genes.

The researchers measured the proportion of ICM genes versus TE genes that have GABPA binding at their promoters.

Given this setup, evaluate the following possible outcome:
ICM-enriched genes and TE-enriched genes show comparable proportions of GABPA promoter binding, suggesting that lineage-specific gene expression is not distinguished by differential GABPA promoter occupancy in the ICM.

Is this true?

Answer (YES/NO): NO